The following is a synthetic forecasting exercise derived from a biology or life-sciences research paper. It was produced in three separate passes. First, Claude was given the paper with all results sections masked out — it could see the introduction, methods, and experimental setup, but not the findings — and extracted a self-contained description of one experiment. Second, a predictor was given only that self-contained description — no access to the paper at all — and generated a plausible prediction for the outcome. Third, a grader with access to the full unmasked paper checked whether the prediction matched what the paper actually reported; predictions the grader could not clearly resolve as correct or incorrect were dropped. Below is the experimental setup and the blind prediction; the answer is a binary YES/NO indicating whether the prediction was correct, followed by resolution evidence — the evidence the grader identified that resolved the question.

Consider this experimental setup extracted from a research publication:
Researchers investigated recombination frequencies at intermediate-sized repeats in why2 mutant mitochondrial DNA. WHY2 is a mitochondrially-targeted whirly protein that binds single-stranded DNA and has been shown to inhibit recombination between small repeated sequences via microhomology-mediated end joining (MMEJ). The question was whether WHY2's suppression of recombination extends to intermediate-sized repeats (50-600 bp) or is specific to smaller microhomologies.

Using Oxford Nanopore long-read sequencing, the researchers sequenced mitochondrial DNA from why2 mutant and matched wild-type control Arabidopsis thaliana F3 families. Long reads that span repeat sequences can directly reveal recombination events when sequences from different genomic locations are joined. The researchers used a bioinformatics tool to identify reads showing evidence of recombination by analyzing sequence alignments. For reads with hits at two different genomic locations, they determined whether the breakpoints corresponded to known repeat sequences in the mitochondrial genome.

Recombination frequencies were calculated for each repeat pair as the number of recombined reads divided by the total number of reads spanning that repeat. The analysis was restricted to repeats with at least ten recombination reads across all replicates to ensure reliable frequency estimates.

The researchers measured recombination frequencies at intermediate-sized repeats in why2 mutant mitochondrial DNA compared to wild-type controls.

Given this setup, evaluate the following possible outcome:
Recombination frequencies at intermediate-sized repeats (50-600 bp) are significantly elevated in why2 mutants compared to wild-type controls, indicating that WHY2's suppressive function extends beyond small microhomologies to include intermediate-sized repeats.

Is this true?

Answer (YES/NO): NO